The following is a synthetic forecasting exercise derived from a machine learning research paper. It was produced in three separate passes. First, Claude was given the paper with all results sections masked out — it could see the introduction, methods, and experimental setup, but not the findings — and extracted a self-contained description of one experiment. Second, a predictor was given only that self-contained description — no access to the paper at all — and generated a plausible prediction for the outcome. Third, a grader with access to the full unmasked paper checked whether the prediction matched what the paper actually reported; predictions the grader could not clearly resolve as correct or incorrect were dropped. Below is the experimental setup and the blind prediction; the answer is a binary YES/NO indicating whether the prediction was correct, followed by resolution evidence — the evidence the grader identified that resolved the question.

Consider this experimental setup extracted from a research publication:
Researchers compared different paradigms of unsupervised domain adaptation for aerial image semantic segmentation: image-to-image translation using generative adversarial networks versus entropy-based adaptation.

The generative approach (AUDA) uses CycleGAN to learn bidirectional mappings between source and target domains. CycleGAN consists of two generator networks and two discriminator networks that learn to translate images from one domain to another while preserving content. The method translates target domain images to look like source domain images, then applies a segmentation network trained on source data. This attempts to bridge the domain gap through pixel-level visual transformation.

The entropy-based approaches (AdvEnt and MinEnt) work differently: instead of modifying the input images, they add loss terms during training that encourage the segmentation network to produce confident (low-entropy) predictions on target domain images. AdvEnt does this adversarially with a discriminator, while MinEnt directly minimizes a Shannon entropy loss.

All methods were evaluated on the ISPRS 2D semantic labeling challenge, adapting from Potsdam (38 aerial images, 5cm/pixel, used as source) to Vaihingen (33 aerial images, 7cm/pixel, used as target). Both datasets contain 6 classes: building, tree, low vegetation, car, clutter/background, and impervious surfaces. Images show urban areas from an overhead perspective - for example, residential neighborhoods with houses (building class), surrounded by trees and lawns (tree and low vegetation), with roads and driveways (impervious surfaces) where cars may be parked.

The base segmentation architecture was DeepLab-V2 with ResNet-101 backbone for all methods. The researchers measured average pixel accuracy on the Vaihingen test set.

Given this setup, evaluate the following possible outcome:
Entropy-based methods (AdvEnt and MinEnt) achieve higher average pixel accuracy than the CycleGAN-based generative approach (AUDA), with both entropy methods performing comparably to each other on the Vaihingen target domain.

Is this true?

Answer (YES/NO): NO